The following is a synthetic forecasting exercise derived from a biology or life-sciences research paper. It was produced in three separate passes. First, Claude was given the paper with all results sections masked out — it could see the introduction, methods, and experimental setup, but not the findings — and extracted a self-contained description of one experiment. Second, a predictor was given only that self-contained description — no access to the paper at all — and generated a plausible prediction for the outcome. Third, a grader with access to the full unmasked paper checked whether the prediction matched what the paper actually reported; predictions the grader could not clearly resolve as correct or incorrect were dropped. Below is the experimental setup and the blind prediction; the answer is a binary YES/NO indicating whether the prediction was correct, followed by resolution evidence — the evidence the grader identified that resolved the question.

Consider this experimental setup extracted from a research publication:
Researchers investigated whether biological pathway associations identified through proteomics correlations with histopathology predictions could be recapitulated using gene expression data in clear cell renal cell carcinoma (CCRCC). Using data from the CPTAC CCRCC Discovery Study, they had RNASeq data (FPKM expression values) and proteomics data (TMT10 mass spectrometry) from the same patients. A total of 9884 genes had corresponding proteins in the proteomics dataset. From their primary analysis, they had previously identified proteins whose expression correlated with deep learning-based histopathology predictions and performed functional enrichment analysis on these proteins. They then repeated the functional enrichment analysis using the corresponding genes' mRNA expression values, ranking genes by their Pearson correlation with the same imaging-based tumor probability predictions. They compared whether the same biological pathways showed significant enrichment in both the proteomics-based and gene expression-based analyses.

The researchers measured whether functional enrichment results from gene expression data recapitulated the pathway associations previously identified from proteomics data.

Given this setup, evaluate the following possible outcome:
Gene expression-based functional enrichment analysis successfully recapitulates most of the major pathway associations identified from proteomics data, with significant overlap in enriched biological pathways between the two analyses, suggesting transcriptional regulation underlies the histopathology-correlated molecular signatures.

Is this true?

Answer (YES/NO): YES